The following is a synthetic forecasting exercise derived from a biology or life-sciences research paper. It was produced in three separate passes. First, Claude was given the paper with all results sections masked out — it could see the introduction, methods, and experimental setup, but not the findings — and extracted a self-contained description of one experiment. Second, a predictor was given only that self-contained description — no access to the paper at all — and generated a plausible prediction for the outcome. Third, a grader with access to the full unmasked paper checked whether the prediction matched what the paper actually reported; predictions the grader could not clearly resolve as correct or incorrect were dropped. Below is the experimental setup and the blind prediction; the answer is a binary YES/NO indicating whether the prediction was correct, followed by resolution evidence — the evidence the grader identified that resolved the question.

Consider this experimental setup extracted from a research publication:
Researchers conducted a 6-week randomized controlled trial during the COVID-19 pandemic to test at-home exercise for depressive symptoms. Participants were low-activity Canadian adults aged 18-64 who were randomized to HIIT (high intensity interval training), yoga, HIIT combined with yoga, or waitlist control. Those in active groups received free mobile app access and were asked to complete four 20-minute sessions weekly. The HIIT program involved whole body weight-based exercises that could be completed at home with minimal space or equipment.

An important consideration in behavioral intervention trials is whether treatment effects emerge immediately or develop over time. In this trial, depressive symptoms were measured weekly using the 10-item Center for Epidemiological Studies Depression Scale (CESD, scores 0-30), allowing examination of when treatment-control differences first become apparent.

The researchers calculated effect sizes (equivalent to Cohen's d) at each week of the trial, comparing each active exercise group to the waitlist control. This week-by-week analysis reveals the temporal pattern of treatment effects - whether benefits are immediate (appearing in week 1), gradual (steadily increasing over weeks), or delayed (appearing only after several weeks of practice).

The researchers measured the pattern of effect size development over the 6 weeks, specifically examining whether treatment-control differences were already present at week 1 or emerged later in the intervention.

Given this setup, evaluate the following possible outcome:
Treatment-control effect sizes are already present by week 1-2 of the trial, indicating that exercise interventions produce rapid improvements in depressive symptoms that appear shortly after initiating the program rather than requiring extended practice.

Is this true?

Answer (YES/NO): YES